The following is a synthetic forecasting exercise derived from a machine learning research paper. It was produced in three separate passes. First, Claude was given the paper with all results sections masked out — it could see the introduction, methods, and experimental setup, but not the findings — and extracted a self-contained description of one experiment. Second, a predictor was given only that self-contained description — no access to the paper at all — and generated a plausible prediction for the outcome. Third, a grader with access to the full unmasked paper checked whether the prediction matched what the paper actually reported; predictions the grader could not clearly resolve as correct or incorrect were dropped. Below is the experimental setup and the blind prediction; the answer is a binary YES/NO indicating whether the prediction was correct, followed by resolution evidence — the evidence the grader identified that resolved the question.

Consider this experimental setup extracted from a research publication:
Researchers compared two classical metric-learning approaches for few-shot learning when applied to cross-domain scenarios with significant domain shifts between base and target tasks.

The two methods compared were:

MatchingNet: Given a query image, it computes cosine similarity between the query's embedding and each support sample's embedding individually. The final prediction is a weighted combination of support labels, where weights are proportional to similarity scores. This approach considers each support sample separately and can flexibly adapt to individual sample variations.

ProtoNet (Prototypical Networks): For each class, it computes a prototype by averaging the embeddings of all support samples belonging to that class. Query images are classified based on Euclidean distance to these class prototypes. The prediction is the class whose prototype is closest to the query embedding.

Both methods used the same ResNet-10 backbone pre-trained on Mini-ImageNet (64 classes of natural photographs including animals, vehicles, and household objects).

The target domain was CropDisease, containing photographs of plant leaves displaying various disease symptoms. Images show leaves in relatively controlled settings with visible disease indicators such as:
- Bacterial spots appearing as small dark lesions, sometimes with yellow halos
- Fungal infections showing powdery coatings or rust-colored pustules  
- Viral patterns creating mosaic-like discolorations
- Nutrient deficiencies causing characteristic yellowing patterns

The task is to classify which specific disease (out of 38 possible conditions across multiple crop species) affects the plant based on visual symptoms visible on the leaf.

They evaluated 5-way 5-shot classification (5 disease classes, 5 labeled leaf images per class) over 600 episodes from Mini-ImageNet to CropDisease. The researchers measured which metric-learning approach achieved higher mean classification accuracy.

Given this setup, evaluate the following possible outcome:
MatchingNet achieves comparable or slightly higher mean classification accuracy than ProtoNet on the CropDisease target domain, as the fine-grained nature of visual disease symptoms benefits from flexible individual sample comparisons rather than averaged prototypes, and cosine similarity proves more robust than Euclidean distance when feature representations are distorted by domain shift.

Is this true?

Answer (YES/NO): NO